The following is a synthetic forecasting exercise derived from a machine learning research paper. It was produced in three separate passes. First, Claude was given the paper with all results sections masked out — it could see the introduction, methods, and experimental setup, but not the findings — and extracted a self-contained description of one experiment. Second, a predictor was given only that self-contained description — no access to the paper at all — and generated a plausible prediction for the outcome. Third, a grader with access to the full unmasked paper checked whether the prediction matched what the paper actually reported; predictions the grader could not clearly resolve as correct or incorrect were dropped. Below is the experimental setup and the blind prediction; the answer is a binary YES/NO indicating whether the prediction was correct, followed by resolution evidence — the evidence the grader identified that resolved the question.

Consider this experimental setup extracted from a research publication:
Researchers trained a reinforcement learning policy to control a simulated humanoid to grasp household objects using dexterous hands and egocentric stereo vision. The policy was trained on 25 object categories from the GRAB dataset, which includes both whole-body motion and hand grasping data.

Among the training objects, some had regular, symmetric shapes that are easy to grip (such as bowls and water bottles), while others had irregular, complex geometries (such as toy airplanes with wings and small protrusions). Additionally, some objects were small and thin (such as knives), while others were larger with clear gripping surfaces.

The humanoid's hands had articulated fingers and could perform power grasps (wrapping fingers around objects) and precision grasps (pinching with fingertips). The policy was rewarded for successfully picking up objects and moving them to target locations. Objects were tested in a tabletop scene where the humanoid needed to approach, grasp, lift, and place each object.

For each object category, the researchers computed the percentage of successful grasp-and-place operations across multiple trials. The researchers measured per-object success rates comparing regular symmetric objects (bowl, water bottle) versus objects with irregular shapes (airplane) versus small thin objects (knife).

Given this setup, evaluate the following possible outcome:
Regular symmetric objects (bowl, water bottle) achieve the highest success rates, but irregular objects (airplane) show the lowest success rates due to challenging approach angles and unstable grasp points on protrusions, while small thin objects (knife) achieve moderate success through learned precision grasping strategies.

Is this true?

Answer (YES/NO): NO